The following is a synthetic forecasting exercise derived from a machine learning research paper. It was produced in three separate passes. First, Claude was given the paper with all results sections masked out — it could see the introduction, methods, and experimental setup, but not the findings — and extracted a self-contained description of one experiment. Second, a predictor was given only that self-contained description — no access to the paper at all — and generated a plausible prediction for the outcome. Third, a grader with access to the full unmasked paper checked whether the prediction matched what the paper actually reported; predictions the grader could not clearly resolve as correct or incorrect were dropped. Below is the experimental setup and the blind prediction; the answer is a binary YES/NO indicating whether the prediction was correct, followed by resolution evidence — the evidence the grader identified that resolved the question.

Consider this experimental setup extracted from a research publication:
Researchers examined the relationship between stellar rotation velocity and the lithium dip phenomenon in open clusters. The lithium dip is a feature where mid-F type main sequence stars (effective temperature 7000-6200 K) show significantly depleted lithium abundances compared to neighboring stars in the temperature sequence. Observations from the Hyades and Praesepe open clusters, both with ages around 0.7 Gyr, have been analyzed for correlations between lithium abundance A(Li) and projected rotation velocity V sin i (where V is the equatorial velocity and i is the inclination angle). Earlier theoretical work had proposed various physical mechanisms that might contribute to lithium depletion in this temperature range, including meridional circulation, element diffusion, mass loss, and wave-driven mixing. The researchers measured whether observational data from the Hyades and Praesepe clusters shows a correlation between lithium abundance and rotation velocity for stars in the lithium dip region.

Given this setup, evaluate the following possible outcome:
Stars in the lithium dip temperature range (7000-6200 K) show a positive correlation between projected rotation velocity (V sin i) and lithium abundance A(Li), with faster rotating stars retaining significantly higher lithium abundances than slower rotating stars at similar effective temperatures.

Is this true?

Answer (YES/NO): NO